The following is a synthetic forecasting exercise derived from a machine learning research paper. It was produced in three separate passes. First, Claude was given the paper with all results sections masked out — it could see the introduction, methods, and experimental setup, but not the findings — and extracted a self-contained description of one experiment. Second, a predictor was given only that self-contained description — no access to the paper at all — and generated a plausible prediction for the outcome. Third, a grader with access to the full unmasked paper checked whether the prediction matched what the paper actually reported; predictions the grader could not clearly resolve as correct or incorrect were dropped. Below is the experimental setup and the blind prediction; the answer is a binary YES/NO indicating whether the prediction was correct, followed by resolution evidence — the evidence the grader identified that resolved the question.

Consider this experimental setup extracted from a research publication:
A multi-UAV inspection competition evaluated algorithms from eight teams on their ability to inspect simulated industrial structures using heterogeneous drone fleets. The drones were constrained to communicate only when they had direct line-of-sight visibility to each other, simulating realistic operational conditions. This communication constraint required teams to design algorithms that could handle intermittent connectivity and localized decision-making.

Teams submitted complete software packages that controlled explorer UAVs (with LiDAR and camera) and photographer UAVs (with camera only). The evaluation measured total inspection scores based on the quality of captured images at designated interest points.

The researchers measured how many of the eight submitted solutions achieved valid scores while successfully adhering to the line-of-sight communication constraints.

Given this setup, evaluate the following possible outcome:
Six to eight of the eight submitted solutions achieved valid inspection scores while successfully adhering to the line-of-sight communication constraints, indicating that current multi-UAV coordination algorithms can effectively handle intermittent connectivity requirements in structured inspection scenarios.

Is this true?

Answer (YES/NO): YES